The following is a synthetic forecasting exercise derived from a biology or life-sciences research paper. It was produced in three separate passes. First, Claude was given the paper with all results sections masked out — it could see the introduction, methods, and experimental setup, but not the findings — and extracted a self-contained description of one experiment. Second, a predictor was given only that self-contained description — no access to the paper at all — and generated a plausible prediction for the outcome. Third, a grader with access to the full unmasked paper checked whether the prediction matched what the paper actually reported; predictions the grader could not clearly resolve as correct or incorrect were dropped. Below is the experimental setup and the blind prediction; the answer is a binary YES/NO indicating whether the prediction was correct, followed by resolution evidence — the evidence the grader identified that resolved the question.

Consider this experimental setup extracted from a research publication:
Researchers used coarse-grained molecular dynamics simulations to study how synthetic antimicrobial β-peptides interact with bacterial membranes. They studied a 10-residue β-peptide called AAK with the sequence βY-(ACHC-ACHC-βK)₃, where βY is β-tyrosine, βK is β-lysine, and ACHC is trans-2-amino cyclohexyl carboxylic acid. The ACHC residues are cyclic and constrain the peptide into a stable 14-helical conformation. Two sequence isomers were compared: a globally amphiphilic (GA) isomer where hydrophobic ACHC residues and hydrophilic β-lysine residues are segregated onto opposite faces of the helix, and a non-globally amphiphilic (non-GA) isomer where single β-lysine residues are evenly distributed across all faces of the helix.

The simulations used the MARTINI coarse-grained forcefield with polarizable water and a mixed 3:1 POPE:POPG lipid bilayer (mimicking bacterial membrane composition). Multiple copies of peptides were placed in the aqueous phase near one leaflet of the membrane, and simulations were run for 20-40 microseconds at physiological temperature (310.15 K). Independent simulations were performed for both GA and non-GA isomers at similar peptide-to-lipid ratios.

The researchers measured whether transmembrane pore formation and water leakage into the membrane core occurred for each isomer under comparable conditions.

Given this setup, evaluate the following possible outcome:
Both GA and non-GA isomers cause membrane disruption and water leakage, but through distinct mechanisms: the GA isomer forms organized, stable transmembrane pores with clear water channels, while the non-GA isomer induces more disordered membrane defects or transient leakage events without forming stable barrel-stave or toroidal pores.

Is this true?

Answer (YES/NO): NO